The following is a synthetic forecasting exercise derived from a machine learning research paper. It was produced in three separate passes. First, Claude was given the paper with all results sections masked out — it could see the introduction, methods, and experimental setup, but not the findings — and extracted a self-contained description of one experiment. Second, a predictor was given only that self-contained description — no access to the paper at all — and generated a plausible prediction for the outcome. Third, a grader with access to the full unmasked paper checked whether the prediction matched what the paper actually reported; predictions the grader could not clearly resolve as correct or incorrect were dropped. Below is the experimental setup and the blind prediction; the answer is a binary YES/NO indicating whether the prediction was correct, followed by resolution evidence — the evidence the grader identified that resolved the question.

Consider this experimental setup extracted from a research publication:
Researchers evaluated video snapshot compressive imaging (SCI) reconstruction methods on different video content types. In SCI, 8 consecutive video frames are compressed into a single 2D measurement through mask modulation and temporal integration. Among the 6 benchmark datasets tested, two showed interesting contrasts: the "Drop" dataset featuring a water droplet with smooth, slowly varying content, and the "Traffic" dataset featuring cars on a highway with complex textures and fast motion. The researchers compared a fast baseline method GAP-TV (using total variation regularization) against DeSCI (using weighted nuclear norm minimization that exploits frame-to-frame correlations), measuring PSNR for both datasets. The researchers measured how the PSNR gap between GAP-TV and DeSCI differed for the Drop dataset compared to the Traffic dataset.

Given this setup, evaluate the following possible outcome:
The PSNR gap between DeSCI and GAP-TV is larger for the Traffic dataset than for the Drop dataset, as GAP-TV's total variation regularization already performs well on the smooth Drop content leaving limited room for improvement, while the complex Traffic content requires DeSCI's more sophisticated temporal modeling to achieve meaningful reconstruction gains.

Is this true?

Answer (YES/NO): NO